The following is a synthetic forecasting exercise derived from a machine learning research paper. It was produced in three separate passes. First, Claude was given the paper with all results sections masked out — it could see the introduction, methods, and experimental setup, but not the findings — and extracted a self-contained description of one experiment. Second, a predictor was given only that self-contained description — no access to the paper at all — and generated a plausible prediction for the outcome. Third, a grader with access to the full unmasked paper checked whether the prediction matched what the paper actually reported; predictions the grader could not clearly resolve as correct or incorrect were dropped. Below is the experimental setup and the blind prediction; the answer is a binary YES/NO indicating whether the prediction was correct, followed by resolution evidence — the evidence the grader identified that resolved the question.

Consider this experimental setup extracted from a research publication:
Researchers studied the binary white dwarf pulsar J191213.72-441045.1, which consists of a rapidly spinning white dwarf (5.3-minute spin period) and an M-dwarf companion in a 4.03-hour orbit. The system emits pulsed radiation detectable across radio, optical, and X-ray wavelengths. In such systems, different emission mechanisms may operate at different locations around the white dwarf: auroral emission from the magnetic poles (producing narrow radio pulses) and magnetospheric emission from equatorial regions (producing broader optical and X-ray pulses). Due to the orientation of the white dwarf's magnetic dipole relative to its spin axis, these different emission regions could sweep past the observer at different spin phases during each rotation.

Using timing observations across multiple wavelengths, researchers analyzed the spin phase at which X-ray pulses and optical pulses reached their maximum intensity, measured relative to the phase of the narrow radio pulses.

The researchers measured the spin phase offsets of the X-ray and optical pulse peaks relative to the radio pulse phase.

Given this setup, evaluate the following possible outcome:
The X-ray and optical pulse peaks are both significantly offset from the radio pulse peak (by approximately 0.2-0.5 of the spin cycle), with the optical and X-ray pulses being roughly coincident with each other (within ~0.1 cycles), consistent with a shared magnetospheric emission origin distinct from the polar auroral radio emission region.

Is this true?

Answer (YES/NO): NO